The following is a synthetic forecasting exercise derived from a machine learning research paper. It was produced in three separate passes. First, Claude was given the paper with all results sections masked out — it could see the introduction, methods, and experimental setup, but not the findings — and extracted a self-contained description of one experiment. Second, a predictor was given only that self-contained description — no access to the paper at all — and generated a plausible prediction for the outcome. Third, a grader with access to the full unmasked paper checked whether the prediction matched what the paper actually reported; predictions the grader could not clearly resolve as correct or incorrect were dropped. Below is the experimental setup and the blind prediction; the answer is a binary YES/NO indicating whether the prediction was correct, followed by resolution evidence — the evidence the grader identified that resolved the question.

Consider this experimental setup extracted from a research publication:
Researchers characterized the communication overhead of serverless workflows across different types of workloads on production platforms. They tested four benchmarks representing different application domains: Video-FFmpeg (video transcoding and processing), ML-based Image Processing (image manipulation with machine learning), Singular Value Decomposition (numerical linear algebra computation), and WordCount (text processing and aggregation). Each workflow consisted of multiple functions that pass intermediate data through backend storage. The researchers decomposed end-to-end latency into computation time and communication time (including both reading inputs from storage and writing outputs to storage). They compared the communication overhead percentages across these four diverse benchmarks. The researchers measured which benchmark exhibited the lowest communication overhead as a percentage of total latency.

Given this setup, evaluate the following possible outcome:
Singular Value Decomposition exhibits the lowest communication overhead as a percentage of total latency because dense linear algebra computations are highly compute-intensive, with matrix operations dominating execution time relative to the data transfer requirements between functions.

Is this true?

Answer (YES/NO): NO